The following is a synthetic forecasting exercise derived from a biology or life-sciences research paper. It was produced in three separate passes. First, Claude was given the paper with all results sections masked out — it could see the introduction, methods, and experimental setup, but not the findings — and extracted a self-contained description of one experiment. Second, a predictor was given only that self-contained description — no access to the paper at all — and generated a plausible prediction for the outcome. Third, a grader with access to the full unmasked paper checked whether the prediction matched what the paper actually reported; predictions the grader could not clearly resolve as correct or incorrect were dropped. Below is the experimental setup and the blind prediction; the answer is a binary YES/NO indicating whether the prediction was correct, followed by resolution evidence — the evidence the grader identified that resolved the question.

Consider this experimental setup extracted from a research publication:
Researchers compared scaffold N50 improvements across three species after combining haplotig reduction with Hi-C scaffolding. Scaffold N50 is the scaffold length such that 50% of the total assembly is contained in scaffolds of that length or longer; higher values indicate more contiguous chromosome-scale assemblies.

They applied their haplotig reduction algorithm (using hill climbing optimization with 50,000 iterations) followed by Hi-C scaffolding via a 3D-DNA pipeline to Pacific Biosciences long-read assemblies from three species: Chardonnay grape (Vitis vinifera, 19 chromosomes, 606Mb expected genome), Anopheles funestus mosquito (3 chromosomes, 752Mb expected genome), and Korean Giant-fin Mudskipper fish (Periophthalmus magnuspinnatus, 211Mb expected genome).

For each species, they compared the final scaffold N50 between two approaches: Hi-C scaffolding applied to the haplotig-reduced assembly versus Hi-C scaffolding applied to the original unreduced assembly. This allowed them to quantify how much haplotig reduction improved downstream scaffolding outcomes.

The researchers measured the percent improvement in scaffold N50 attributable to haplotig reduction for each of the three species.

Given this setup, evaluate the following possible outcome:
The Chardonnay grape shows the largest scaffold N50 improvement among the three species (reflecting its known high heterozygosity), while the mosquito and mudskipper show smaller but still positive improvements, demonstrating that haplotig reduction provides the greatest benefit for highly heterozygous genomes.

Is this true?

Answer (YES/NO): NO